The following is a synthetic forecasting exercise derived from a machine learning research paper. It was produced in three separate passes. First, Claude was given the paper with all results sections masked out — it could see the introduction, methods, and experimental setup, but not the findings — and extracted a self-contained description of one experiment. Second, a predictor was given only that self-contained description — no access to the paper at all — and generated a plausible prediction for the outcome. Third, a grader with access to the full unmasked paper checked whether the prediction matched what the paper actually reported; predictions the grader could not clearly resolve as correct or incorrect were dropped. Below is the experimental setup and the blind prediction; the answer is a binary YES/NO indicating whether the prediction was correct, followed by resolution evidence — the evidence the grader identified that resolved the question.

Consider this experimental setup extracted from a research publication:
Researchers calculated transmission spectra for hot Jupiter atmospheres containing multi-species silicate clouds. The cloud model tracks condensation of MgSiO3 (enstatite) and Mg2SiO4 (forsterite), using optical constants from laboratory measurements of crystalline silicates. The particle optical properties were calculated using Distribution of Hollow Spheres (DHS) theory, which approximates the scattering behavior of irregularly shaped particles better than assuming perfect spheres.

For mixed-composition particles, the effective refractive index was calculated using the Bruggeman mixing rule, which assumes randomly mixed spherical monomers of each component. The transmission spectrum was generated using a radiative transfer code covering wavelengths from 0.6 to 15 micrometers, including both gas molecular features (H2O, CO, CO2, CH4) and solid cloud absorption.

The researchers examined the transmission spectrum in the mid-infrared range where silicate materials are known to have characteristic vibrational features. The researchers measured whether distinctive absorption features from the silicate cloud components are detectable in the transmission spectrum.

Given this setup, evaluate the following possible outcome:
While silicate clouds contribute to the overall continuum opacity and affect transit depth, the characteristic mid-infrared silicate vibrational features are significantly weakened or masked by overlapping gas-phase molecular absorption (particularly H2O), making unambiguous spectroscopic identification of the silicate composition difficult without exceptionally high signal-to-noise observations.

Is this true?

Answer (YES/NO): NO